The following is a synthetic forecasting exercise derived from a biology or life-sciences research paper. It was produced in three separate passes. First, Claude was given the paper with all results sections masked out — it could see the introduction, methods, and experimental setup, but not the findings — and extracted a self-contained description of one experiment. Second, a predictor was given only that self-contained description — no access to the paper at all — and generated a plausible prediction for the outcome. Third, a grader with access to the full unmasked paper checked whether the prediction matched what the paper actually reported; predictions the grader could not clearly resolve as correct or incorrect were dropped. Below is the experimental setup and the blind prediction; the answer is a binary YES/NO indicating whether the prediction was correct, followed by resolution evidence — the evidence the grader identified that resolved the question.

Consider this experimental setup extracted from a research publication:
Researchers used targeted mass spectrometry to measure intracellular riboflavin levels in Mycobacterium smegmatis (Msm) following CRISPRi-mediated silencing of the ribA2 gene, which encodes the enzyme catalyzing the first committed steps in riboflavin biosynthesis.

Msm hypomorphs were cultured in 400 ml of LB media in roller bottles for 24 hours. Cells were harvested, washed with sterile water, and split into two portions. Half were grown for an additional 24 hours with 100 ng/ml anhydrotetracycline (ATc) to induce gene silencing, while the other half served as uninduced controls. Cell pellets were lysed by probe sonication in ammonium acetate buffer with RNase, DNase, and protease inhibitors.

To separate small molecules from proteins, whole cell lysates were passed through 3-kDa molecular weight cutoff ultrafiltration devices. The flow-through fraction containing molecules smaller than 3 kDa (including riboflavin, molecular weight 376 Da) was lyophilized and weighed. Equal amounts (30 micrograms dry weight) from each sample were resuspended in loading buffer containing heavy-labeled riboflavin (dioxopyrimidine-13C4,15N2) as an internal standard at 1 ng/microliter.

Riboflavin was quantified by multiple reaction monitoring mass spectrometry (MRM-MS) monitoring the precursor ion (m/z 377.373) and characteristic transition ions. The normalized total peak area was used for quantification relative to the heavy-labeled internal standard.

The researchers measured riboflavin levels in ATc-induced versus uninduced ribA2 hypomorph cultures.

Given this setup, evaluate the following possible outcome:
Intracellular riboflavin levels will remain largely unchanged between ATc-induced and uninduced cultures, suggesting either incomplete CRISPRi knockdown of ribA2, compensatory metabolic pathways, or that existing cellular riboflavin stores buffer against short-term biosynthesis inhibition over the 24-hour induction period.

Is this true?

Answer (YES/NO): NO